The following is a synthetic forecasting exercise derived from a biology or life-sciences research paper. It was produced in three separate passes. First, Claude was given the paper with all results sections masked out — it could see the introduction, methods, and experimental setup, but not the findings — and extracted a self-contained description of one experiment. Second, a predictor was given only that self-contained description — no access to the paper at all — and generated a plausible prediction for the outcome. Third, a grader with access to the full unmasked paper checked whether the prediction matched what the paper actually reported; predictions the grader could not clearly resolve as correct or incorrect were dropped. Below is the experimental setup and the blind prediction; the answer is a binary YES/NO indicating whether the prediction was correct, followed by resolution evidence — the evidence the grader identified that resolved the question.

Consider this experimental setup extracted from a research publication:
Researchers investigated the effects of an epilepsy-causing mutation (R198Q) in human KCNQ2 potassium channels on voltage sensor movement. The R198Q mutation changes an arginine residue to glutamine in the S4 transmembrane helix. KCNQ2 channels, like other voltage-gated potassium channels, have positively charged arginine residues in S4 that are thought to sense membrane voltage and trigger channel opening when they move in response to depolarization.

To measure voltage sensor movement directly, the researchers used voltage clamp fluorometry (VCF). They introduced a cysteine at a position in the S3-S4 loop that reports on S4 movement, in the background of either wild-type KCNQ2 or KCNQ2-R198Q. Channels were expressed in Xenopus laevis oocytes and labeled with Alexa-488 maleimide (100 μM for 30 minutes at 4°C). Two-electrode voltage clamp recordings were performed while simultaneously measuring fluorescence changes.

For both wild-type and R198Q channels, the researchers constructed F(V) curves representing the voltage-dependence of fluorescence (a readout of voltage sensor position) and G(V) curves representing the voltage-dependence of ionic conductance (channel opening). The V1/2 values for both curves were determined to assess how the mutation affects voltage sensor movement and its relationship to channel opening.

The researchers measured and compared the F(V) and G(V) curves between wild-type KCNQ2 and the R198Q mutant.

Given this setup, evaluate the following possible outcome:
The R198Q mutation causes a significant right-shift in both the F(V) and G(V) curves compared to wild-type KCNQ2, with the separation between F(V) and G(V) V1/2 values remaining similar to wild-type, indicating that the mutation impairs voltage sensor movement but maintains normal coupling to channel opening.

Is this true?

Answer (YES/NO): NO